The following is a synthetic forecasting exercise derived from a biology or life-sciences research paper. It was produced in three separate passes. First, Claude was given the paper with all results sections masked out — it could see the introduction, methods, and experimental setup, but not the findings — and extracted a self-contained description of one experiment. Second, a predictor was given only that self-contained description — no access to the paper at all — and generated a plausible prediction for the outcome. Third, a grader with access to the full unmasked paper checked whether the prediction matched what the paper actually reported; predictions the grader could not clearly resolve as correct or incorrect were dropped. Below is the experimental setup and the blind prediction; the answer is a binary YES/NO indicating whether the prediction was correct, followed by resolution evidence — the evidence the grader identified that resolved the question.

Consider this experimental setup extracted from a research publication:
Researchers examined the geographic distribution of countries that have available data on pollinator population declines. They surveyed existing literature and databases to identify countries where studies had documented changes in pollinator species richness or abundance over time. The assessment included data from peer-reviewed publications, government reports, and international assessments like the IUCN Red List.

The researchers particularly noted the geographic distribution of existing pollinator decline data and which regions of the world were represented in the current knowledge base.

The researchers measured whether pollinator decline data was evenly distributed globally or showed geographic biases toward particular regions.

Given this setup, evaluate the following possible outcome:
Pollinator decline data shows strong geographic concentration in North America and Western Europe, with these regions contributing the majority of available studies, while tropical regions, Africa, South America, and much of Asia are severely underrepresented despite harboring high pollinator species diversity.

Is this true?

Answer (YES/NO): YES